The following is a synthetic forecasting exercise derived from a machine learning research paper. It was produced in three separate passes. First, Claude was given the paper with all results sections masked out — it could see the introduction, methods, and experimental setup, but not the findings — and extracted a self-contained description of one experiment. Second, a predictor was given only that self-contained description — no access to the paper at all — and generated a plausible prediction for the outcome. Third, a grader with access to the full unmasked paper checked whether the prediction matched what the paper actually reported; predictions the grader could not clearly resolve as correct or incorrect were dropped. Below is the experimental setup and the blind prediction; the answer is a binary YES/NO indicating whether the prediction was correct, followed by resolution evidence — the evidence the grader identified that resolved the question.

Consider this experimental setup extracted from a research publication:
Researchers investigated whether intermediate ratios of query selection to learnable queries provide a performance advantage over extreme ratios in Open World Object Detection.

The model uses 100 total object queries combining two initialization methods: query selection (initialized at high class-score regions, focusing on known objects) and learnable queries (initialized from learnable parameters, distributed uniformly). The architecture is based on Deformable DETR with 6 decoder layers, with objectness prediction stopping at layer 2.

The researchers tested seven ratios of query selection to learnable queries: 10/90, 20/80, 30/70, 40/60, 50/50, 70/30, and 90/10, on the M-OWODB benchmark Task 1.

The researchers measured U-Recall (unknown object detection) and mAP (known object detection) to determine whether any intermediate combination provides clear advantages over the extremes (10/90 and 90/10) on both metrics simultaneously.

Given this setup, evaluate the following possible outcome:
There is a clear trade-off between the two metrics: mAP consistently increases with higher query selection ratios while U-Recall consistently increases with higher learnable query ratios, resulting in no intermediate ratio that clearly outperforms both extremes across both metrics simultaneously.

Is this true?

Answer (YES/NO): NO